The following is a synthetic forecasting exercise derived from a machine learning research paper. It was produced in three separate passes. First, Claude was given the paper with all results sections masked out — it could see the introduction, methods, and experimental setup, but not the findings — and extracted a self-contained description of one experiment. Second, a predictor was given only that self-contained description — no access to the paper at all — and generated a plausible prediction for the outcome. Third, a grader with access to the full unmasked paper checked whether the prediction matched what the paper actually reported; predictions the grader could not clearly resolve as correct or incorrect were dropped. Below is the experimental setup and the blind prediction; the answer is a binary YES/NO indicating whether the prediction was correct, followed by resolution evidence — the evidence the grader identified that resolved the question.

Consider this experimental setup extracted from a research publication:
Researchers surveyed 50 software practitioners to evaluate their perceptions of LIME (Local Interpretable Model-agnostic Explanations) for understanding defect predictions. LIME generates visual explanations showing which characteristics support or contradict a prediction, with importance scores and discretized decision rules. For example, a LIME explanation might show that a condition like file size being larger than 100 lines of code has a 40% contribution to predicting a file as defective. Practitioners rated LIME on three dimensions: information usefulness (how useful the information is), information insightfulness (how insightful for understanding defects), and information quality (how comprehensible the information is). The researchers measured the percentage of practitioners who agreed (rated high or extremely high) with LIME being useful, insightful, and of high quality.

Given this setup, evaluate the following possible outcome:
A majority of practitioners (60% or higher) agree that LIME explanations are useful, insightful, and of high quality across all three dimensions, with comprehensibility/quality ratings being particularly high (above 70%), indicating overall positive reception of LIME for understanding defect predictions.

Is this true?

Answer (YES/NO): NO